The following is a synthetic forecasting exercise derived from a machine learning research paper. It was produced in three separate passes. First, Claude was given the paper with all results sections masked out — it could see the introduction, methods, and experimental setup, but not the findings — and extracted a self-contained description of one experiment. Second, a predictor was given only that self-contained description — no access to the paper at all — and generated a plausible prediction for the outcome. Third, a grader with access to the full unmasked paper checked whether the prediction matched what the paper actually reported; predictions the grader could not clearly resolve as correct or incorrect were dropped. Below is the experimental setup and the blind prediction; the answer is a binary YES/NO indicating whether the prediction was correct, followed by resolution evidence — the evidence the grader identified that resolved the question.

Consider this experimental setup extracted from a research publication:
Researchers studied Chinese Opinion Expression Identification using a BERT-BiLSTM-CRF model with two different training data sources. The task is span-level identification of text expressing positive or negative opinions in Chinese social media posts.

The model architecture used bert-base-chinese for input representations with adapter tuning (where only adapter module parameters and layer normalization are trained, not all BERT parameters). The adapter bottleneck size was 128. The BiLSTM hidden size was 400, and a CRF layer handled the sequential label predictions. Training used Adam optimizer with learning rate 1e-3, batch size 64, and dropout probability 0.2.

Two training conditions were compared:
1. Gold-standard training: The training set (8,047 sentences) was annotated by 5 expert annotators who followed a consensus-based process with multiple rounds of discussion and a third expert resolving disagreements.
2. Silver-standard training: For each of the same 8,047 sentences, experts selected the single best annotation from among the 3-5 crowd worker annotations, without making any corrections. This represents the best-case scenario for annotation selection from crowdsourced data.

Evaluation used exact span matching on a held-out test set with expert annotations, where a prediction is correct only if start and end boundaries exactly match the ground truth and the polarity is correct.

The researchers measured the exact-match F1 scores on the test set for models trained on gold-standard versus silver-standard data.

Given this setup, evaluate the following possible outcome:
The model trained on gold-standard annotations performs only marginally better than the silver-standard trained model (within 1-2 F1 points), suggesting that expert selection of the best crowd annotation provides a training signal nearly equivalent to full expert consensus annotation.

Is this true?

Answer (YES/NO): NO